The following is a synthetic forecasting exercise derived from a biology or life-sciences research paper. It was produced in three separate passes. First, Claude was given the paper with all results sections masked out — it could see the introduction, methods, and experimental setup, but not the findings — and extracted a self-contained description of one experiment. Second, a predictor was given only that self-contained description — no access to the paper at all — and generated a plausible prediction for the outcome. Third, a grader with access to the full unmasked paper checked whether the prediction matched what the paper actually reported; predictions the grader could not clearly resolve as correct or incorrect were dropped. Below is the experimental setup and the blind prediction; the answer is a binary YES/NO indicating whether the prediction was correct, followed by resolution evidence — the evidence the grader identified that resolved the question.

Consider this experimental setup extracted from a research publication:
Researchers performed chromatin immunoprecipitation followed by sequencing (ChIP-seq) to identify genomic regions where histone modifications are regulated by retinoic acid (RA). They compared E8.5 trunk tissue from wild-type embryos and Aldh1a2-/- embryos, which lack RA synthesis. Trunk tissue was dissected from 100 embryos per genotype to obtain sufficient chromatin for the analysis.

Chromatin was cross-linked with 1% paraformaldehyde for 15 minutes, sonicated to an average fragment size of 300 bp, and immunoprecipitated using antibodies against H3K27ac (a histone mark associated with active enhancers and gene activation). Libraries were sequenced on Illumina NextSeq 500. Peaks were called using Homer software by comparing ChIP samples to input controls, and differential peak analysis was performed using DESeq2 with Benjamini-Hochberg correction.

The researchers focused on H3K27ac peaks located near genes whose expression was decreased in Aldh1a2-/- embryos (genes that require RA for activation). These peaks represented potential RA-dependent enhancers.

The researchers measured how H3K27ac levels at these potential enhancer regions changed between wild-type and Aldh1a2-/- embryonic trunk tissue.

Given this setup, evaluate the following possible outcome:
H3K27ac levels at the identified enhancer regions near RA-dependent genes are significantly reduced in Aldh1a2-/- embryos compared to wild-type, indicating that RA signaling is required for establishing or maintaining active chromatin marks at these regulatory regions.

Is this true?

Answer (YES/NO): YES